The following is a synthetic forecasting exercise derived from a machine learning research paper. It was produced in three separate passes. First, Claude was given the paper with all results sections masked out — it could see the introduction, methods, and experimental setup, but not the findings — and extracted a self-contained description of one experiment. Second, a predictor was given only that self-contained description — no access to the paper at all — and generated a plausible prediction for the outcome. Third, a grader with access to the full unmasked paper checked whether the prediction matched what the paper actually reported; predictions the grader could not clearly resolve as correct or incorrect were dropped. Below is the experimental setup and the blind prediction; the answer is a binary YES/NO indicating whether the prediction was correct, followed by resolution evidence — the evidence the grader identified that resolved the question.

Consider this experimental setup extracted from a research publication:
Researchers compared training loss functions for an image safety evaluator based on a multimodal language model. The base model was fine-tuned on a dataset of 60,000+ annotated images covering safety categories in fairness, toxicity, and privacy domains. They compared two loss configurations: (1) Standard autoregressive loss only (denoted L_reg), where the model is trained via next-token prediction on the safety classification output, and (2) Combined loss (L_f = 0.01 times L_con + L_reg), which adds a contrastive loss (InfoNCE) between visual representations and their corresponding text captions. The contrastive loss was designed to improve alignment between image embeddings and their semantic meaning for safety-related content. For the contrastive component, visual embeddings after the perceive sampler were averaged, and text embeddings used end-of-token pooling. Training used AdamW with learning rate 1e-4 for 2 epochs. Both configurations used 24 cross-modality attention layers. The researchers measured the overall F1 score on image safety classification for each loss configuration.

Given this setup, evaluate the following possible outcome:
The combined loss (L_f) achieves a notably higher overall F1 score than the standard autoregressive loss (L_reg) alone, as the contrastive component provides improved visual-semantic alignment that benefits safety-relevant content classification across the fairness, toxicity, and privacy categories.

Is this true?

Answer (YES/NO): NO